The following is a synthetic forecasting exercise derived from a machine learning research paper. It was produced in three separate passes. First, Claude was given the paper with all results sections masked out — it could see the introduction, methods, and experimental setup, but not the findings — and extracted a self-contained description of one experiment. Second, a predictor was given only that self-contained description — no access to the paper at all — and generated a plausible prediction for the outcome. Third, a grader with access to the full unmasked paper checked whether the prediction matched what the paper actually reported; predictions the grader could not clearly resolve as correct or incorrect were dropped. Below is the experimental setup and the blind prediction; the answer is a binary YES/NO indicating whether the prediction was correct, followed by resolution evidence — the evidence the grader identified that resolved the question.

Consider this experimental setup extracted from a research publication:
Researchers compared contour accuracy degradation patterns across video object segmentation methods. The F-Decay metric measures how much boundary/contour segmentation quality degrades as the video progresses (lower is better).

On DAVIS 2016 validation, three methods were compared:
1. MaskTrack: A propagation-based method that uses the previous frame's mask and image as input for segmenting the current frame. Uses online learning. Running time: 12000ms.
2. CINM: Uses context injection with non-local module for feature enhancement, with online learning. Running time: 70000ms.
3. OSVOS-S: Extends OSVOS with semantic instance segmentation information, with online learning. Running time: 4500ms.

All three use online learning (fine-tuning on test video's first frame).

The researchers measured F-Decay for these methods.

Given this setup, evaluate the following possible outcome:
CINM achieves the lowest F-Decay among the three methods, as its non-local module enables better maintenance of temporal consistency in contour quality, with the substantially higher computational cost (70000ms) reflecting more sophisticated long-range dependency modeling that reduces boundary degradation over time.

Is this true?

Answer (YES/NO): NO